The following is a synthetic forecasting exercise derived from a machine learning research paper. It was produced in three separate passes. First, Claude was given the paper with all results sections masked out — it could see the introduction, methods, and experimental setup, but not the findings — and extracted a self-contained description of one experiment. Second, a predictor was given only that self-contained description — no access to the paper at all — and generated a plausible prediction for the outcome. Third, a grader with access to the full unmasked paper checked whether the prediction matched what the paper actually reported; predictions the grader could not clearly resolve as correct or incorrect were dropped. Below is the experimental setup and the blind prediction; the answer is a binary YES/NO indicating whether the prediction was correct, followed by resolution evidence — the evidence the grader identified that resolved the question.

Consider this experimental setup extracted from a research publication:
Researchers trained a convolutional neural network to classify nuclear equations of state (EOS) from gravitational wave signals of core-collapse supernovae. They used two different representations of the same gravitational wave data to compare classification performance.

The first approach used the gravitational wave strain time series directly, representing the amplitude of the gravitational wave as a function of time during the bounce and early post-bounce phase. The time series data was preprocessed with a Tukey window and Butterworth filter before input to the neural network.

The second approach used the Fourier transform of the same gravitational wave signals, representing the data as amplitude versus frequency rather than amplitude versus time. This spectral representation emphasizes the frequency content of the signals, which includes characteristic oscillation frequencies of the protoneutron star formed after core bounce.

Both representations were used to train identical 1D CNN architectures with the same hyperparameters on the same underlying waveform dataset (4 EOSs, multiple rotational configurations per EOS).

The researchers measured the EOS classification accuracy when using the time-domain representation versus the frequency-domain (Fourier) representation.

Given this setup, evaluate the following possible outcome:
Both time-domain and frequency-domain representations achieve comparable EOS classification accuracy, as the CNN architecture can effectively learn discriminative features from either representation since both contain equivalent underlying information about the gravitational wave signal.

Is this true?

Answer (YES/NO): NO